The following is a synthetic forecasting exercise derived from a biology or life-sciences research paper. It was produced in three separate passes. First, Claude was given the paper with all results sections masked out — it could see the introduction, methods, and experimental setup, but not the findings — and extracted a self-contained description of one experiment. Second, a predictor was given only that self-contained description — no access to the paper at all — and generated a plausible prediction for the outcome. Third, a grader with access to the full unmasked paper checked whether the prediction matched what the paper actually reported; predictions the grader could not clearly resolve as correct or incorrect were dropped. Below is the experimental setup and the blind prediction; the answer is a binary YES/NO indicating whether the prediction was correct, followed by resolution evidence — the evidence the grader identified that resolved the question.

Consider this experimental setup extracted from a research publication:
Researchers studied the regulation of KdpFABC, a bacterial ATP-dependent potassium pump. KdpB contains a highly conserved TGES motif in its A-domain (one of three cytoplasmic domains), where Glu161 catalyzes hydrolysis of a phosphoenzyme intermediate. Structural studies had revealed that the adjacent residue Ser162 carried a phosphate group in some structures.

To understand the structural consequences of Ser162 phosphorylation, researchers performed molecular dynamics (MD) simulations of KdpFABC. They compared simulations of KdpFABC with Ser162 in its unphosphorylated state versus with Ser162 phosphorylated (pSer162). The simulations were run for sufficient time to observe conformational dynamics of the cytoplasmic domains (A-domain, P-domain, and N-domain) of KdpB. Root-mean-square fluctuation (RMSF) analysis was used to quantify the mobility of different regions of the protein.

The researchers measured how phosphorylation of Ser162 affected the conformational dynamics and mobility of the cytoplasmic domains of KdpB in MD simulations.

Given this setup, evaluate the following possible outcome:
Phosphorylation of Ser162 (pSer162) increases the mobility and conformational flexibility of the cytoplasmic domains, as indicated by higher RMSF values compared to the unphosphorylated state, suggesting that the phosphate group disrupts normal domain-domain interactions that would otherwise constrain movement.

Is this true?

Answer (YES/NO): NO